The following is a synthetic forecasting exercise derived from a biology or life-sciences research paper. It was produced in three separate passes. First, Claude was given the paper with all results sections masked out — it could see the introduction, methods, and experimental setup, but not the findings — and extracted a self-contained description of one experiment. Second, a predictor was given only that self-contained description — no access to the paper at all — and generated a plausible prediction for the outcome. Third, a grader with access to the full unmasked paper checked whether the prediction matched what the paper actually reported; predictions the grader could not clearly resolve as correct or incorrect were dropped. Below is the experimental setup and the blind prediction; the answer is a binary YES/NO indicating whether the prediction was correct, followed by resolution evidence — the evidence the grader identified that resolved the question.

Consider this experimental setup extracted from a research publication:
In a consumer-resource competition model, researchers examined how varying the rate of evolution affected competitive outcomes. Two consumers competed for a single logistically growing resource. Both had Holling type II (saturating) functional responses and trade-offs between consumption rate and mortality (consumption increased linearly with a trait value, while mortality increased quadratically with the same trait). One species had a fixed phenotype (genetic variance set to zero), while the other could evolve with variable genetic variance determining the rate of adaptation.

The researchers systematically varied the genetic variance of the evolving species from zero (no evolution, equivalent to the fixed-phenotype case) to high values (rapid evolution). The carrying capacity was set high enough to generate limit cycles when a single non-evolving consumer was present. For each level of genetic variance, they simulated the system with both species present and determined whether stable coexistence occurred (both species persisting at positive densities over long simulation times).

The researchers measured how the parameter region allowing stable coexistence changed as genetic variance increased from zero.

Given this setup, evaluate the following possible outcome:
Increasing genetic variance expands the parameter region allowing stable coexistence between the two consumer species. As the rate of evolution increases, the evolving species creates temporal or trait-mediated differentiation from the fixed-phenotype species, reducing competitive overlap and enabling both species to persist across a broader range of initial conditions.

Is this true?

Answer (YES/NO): YES